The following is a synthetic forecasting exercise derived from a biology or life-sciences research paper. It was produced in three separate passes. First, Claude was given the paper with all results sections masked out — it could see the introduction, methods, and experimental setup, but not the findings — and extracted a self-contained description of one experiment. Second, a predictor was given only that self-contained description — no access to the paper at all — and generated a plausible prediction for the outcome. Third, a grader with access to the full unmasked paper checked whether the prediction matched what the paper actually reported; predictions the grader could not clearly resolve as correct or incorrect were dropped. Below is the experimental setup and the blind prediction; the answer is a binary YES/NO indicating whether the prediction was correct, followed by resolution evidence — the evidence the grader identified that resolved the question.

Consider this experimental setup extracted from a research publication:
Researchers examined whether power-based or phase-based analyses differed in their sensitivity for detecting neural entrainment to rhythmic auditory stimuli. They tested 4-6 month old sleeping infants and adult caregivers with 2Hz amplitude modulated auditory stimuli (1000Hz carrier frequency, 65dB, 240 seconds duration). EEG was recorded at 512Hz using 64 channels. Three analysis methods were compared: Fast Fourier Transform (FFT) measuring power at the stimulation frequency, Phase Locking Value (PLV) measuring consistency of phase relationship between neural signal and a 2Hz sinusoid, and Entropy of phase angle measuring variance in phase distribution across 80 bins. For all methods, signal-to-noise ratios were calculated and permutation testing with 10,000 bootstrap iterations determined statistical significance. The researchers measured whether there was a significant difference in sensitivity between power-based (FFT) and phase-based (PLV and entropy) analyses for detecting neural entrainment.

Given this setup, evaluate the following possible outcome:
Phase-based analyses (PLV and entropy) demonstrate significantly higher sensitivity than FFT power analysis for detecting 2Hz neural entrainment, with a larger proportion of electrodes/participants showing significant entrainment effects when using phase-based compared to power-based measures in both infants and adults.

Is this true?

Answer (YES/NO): NO